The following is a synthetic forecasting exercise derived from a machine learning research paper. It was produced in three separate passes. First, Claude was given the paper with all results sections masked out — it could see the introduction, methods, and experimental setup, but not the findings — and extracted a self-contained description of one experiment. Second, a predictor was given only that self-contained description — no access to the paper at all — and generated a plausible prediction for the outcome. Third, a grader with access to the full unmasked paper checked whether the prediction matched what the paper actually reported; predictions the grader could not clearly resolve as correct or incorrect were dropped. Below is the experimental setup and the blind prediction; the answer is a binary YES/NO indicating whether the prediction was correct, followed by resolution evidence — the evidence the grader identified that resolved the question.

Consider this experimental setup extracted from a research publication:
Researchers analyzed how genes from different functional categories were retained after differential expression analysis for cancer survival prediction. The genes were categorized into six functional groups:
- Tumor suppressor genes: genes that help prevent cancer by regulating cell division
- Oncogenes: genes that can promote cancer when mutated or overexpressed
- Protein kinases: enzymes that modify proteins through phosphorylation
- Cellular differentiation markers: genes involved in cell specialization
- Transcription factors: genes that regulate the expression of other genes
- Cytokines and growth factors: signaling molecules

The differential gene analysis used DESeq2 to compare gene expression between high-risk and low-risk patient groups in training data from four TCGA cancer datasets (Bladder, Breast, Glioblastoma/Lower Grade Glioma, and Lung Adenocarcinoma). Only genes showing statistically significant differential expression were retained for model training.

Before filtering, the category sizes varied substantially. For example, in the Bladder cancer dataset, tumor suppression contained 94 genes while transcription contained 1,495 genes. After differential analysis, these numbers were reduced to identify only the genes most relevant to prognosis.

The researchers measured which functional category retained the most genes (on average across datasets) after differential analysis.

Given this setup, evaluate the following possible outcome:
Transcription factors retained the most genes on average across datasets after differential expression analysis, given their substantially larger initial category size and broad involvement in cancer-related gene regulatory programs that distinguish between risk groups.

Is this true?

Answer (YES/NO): YES